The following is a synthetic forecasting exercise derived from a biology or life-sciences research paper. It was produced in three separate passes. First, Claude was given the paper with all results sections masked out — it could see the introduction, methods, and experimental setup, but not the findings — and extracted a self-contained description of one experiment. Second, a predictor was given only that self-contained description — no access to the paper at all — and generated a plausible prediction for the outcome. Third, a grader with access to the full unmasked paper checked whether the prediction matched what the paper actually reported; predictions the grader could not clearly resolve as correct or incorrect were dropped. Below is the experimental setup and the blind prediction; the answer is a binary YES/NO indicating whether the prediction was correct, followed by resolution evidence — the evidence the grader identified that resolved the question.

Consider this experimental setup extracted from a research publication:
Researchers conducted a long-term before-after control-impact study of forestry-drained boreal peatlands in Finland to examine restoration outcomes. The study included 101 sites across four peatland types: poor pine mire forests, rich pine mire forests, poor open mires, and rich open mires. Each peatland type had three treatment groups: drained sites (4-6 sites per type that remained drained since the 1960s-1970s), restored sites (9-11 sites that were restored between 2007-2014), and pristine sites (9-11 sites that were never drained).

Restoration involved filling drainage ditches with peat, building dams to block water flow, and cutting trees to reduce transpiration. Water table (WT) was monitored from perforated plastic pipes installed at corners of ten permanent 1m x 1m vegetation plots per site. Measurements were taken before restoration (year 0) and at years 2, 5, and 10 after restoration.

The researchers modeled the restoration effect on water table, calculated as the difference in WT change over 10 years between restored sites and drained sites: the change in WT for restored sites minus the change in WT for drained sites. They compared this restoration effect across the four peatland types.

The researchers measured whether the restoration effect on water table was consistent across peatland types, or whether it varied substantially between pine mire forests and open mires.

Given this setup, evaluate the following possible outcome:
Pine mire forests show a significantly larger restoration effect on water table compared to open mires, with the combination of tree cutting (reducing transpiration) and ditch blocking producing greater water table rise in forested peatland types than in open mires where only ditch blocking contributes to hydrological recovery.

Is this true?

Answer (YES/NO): NO